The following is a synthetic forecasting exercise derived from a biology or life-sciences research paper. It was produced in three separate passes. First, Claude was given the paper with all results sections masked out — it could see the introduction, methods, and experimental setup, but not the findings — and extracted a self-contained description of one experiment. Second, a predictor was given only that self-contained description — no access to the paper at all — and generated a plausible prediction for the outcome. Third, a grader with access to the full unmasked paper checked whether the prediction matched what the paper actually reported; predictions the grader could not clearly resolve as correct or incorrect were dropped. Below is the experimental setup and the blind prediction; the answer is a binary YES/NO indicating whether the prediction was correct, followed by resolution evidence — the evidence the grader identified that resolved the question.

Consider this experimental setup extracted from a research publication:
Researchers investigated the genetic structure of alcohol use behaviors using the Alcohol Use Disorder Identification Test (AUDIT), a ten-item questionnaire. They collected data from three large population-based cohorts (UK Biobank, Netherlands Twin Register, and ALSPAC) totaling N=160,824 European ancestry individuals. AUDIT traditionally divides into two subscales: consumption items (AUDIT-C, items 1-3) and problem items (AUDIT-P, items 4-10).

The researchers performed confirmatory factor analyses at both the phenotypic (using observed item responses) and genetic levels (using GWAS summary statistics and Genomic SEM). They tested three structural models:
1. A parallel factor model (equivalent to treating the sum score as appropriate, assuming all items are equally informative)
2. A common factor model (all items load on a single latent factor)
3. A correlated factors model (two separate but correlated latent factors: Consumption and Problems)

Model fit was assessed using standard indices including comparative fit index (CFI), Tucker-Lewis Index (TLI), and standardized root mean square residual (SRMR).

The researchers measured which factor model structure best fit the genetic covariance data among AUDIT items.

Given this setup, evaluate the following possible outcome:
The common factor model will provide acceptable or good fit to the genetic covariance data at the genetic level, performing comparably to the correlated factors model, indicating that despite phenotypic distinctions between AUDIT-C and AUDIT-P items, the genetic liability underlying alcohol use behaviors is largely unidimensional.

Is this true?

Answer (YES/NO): NO